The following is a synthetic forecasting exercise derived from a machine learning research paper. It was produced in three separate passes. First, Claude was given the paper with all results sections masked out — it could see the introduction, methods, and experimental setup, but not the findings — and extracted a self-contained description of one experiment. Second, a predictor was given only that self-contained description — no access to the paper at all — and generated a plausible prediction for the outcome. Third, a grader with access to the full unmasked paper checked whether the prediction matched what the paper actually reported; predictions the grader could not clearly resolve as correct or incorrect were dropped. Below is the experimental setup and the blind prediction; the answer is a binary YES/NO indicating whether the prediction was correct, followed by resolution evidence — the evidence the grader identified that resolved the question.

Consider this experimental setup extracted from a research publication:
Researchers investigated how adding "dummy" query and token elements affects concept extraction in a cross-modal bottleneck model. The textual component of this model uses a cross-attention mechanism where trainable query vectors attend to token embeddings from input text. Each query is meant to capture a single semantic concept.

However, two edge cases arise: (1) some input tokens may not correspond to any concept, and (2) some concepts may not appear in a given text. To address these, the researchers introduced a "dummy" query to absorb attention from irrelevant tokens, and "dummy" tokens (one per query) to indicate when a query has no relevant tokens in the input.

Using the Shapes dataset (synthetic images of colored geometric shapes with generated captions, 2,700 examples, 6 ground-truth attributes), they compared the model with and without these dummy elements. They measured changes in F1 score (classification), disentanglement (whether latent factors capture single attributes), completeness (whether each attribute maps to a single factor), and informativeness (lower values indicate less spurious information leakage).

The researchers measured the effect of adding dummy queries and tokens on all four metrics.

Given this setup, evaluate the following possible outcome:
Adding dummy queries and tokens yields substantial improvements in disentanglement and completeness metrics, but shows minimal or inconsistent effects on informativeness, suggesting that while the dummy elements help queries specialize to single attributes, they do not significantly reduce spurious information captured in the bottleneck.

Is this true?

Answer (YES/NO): NO